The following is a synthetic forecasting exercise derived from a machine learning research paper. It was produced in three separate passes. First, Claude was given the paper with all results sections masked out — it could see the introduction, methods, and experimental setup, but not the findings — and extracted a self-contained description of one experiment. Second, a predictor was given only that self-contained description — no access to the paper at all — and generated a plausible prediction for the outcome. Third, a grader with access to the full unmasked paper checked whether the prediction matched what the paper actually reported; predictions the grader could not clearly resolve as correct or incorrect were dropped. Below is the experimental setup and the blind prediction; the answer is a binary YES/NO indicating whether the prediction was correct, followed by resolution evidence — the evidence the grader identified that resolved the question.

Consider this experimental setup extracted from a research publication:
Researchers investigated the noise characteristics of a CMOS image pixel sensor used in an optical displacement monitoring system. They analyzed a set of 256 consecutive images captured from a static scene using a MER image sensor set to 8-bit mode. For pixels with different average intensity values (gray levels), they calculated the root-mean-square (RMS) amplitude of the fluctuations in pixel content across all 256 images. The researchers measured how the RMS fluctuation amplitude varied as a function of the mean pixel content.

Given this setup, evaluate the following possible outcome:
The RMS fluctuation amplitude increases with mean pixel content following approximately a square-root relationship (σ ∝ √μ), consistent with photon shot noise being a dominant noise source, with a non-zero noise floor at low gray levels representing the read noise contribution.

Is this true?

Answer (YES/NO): YES